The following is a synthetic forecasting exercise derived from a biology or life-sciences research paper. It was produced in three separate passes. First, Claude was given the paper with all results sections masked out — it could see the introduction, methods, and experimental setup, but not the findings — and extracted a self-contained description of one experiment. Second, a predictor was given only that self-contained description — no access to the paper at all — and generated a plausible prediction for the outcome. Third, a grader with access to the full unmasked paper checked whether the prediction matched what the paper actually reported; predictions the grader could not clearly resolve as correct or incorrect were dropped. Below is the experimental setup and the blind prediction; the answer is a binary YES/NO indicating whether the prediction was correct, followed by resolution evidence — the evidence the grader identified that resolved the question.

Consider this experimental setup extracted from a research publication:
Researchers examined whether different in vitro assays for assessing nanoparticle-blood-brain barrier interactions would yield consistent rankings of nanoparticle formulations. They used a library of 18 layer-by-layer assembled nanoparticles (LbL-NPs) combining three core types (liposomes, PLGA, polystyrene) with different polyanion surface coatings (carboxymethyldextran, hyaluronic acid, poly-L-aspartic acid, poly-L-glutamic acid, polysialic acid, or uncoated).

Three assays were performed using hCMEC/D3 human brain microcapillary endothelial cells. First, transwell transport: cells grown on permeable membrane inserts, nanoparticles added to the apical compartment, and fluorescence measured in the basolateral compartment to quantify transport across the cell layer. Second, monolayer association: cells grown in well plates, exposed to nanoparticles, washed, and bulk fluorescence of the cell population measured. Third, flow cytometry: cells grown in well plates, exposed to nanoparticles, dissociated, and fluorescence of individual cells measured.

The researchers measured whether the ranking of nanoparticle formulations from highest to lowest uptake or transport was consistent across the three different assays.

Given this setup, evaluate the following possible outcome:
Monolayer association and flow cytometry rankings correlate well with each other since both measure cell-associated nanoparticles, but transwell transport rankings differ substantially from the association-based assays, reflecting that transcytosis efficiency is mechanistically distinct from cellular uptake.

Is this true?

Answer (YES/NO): YES